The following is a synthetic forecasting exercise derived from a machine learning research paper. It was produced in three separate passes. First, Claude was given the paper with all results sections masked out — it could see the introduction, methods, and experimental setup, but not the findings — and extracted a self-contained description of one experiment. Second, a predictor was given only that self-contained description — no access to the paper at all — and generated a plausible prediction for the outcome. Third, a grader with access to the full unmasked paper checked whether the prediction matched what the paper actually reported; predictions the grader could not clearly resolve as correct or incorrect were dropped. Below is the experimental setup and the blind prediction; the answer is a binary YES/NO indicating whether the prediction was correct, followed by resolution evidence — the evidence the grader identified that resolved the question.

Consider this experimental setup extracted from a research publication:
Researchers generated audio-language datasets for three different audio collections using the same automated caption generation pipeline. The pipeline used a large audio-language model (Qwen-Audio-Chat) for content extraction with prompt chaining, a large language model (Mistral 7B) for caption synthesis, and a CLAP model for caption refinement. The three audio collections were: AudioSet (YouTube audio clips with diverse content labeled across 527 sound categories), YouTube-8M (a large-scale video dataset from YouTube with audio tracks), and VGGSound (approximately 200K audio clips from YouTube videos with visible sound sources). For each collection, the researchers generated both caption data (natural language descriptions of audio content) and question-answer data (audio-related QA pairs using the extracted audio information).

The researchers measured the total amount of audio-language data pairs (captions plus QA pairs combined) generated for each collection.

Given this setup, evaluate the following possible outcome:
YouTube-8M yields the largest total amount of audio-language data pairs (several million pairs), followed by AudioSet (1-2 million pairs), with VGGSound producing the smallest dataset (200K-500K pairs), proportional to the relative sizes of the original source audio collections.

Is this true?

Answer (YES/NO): NO